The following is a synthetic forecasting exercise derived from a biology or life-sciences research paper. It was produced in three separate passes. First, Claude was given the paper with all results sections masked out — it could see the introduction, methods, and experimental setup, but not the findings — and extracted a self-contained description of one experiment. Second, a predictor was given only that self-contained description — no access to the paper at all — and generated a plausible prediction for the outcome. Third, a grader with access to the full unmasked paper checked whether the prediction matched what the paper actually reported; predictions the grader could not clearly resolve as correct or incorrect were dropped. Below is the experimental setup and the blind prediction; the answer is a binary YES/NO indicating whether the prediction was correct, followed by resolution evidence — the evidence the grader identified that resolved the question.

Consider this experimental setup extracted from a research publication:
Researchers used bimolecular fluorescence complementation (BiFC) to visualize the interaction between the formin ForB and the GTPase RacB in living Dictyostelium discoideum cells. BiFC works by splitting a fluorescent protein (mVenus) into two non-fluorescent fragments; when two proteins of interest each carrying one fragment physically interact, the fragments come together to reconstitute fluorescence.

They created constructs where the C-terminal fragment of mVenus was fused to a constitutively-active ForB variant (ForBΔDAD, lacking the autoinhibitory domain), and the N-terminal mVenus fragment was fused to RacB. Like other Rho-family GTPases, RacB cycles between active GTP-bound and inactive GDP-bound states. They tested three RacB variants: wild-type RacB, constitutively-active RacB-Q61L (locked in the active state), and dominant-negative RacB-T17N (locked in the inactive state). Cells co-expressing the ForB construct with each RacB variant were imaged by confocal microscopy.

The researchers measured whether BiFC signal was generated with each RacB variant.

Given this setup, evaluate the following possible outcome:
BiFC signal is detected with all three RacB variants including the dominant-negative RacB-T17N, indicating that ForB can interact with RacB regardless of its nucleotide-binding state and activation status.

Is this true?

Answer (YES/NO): NO